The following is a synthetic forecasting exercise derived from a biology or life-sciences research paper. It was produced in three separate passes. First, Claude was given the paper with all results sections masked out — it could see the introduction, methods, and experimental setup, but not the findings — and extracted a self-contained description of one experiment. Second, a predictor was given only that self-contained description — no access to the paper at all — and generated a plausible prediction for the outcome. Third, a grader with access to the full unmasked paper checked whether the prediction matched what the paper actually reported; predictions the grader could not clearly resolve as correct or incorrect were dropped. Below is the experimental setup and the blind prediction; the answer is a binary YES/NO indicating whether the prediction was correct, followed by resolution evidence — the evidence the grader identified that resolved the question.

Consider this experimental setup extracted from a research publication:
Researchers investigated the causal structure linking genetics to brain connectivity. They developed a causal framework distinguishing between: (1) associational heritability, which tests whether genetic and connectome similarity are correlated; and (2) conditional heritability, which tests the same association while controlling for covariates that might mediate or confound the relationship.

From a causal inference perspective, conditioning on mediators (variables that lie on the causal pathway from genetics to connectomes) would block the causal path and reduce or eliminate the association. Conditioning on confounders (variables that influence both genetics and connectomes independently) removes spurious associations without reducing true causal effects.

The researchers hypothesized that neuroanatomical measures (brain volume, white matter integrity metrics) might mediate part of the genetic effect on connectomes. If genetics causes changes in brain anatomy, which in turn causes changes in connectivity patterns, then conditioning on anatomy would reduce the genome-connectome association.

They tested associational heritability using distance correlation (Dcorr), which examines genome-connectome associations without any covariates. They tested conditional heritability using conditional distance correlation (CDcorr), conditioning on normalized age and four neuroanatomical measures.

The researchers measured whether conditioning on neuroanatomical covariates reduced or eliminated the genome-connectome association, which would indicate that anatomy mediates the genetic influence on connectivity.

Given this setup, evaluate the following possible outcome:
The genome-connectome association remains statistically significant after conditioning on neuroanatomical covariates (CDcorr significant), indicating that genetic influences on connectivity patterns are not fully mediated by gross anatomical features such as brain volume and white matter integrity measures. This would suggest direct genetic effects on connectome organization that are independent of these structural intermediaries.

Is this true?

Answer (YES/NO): YES